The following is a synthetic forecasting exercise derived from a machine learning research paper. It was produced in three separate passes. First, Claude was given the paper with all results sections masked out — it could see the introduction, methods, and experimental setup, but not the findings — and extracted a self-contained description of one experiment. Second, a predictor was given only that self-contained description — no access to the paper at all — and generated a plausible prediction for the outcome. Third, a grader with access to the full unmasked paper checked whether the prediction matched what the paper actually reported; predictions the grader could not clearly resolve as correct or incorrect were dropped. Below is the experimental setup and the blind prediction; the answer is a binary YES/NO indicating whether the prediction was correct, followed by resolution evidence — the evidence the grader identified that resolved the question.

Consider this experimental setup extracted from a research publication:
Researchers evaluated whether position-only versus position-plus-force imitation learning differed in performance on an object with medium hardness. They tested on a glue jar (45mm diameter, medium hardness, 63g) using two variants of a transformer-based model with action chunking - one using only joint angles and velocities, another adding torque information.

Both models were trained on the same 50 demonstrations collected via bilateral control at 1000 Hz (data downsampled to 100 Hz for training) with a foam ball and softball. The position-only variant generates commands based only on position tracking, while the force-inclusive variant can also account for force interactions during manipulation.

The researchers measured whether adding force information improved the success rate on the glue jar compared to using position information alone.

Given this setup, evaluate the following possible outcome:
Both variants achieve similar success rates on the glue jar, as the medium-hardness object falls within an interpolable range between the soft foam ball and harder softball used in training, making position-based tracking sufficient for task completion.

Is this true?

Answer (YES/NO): NO